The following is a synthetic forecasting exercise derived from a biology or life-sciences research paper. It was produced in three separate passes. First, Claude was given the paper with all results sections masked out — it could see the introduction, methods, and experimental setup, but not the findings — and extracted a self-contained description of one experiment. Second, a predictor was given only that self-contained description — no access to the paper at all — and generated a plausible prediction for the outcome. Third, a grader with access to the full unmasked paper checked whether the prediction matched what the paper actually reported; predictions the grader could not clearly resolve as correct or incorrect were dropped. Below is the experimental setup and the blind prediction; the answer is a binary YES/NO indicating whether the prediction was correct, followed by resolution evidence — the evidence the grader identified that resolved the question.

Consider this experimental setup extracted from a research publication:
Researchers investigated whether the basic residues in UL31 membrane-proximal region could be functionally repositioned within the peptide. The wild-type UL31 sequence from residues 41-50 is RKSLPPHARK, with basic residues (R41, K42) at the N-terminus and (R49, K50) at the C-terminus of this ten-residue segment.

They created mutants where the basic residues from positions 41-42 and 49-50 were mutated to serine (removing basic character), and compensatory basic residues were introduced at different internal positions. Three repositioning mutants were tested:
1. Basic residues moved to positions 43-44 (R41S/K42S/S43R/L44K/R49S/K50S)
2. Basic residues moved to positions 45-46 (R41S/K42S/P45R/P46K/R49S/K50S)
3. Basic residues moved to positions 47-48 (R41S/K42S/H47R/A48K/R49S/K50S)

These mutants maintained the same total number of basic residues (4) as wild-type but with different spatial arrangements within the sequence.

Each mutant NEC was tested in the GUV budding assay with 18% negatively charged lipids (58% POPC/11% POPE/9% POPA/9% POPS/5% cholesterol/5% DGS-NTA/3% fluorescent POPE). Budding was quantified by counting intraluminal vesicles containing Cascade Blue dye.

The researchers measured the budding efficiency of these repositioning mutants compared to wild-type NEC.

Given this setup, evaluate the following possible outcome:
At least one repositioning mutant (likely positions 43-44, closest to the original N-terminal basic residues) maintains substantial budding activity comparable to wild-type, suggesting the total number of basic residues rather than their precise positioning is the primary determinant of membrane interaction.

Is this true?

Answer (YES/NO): NO